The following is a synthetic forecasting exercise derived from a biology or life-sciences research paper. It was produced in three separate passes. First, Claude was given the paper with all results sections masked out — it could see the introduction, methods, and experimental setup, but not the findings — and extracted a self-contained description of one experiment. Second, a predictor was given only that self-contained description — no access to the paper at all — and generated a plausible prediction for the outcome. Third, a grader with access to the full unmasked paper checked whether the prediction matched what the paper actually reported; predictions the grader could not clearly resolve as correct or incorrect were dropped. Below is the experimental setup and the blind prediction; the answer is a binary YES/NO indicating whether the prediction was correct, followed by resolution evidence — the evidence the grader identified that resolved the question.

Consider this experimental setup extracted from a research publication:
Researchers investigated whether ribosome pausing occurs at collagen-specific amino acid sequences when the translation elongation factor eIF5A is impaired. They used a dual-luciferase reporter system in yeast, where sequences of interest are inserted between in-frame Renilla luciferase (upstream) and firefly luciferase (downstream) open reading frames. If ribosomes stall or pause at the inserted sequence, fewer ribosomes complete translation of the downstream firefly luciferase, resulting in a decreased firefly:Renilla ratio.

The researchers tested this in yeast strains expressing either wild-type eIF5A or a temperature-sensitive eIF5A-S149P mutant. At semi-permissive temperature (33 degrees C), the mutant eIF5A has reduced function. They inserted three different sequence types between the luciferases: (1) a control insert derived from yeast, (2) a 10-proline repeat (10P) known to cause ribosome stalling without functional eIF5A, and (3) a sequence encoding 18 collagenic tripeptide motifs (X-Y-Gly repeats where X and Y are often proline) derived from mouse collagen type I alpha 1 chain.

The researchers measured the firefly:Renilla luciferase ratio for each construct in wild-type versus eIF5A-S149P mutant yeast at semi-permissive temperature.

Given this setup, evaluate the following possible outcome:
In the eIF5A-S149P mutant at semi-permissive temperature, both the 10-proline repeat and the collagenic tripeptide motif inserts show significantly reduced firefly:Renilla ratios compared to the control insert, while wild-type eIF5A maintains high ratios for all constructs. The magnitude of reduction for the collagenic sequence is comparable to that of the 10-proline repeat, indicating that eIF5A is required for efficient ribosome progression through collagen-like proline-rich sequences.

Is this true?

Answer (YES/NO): NO